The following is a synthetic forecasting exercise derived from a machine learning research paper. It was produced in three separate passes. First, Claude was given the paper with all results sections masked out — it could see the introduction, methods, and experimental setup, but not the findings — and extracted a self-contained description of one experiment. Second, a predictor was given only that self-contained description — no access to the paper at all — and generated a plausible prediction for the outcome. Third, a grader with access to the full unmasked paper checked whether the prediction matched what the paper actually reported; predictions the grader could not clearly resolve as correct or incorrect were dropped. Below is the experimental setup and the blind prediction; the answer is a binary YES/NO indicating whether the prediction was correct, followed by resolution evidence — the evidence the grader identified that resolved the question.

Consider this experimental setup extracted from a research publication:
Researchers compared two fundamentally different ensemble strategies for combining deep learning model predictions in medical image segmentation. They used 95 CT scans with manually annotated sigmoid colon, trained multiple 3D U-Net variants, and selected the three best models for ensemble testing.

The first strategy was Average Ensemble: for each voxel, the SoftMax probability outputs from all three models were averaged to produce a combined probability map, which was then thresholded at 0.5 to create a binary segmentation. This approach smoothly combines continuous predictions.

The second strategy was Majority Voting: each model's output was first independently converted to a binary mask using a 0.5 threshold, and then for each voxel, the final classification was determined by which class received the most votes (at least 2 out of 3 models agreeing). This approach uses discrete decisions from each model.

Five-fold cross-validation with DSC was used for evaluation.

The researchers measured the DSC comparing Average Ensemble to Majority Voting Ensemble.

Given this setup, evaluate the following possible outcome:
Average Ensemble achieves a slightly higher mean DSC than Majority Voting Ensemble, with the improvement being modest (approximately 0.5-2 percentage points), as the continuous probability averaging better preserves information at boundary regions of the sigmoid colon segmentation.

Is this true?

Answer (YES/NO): NO